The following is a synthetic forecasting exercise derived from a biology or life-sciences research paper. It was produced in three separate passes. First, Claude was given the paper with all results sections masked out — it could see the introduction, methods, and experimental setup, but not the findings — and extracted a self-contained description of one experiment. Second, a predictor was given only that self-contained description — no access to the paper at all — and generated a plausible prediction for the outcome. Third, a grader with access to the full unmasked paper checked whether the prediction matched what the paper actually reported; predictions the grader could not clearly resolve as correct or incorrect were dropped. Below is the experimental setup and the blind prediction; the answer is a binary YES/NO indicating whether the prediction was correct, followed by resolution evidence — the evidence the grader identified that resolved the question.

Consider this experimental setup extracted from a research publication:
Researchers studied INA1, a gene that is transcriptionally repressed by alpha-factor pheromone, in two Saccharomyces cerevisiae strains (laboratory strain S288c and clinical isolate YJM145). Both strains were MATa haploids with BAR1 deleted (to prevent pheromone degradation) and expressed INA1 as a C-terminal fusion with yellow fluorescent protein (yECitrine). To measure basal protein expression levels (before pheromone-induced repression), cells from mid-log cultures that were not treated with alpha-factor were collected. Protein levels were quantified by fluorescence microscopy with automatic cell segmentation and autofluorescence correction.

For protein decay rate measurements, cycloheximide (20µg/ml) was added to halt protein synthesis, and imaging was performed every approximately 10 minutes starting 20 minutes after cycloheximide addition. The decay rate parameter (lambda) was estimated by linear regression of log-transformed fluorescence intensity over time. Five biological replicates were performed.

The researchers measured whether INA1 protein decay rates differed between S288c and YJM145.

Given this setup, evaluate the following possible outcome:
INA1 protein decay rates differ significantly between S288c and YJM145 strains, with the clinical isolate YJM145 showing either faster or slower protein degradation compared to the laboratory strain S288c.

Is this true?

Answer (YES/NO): NO